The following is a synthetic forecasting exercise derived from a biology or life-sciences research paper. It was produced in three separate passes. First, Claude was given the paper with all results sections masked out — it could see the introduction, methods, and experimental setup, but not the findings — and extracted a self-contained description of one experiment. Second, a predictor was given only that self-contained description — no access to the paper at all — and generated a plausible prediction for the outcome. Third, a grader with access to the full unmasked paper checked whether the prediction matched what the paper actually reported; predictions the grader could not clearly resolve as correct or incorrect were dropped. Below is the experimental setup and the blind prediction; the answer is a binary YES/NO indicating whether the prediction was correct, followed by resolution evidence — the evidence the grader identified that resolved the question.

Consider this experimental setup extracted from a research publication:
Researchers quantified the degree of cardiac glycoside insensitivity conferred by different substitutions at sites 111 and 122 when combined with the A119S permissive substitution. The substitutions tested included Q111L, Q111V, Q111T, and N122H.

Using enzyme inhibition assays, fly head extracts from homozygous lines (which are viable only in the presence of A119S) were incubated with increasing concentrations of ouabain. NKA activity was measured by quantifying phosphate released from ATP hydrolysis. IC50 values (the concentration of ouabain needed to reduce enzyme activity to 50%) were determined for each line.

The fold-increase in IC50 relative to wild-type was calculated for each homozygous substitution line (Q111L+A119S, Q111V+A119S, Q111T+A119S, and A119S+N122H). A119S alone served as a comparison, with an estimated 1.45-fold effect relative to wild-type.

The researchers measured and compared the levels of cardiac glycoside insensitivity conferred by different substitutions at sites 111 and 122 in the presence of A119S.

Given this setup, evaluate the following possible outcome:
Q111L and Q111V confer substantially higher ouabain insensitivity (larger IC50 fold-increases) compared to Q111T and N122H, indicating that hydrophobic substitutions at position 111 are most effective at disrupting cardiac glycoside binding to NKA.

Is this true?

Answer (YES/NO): NO